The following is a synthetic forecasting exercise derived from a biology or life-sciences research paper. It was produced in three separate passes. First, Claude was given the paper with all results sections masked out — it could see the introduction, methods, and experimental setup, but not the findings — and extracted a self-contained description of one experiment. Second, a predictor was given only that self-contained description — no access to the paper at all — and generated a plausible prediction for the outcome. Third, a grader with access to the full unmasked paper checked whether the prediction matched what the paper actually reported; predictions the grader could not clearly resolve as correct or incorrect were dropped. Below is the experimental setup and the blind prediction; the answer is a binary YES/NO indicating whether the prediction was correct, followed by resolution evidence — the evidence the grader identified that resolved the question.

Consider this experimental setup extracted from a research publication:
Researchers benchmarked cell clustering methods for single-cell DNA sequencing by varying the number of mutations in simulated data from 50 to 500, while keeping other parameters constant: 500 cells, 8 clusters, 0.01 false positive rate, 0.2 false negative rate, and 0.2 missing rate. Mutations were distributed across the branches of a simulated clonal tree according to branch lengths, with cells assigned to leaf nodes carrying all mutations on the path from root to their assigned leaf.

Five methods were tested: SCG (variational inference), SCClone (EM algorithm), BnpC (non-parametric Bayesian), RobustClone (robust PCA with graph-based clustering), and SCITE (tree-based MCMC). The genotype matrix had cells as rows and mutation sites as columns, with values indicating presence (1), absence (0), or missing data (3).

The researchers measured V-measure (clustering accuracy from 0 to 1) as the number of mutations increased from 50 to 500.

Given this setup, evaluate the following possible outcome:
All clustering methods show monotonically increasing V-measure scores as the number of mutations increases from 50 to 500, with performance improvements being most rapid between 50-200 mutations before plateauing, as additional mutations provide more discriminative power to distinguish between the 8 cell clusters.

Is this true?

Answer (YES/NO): NO